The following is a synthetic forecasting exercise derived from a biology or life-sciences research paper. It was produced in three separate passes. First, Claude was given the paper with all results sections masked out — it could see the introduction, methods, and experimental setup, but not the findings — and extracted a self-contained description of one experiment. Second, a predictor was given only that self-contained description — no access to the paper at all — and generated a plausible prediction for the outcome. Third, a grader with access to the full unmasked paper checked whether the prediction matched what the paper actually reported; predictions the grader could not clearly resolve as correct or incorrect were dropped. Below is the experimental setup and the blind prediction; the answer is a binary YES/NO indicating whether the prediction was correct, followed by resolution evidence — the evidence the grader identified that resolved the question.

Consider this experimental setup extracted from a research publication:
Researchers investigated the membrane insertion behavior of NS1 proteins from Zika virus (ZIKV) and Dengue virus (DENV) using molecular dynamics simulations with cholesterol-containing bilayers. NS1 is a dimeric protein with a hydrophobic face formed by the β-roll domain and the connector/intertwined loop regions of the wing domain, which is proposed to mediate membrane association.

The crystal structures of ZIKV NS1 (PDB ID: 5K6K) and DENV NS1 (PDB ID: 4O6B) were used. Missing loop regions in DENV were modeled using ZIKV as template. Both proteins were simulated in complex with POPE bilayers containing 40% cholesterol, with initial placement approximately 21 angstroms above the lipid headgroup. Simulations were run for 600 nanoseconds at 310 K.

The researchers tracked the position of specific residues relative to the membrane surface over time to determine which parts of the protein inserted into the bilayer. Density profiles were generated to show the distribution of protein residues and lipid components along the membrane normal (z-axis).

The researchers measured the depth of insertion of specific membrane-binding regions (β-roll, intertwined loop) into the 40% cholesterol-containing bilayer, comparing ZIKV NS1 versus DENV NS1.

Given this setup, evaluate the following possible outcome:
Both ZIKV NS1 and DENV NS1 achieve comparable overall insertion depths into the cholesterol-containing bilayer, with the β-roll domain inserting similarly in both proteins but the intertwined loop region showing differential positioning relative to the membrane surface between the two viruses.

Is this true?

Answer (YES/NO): NO